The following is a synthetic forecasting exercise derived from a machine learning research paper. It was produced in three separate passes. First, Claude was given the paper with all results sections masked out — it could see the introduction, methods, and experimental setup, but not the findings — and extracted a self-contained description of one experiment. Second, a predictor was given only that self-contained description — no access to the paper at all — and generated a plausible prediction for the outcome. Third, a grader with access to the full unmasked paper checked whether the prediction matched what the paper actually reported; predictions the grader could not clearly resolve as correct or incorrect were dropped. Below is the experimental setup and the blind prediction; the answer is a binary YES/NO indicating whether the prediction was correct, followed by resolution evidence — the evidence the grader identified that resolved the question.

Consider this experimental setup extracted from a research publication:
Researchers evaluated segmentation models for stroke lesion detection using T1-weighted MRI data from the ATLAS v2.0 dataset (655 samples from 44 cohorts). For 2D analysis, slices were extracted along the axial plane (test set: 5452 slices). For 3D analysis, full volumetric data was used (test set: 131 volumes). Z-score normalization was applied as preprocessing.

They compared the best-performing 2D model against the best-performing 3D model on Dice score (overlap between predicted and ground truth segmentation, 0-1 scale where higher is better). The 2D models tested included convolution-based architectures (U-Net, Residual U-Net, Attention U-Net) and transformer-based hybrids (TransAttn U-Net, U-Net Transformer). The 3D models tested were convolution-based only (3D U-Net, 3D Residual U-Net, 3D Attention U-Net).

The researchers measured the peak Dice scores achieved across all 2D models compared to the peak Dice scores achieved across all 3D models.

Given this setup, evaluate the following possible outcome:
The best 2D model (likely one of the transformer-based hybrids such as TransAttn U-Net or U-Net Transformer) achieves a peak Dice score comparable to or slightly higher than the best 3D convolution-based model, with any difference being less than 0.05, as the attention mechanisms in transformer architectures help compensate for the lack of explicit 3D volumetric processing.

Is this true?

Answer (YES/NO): NO